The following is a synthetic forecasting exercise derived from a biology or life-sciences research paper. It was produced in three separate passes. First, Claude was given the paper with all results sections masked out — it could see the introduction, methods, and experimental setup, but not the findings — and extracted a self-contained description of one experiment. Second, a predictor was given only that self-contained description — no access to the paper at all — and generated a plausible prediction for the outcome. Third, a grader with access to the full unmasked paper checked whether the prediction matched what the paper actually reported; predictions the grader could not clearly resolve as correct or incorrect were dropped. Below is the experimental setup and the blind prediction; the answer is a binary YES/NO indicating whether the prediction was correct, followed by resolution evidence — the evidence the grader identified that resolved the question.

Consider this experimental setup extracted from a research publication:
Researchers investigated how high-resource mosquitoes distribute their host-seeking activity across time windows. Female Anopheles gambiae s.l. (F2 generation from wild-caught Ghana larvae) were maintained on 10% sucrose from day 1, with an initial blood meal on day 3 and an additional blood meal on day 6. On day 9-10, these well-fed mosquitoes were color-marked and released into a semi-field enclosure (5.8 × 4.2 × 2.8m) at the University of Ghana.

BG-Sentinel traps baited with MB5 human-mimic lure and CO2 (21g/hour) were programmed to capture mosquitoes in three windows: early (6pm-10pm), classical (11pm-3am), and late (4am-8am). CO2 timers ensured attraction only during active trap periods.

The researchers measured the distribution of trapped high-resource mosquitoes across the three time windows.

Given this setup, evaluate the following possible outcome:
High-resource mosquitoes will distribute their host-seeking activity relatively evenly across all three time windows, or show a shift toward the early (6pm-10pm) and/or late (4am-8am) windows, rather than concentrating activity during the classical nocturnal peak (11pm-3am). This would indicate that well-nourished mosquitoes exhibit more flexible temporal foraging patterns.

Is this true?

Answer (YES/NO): NO